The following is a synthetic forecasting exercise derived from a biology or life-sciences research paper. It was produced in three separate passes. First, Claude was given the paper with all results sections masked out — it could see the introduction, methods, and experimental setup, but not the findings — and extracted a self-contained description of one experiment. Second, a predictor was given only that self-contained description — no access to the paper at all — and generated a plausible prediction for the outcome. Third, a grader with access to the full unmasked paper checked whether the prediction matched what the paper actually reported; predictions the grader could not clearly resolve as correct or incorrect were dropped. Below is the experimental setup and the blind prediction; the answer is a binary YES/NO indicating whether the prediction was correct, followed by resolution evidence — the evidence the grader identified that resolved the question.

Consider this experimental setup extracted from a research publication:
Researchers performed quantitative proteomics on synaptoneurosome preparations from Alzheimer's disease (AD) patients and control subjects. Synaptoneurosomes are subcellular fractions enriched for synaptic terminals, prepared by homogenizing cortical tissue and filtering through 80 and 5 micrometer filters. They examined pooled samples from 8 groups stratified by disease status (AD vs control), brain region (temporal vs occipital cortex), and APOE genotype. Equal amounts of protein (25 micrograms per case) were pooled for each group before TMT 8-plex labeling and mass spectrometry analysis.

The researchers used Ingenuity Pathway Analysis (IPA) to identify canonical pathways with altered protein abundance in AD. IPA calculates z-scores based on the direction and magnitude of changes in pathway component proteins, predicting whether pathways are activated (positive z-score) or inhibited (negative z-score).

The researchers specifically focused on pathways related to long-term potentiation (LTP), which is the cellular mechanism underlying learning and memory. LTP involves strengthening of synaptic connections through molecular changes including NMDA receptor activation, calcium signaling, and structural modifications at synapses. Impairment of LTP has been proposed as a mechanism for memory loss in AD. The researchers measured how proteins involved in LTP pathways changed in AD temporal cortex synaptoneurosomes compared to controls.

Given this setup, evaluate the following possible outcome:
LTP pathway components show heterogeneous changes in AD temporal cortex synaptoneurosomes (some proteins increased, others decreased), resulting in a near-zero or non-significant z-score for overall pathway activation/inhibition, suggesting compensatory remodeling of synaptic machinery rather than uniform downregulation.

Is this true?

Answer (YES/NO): NO